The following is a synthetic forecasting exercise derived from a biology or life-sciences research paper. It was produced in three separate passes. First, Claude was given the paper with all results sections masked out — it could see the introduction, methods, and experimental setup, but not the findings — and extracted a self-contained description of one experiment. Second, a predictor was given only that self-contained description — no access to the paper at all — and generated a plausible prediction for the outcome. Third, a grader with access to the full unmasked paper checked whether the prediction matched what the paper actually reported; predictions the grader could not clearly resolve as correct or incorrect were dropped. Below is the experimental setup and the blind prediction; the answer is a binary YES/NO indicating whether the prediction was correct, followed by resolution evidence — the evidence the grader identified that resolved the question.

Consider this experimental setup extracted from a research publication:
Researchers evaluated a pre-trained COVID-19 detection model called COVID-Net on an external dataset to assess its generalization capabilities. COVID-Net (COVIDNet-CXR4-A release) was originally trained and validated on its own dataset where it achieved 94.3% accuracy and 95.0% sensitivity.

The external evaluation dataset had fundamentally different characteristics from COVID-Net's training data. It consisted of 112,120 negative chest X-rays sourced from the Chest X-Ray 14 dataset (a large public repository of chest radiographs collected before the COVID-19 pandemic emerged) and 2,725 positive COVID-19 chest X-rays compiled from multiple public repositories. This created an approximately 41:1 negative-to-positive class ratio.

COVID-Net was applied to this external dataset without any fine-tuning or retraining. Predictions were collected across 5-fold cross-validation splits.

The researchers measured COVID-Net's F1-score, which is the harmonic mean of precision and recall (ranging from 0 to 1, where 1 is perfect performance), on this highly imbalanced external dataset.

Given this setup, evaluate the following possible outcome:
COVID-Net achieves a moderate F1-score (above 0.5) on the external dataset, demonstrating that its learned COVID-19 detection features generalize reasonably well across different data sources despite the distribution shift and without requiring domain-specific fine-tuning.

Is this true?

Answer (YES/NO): NO